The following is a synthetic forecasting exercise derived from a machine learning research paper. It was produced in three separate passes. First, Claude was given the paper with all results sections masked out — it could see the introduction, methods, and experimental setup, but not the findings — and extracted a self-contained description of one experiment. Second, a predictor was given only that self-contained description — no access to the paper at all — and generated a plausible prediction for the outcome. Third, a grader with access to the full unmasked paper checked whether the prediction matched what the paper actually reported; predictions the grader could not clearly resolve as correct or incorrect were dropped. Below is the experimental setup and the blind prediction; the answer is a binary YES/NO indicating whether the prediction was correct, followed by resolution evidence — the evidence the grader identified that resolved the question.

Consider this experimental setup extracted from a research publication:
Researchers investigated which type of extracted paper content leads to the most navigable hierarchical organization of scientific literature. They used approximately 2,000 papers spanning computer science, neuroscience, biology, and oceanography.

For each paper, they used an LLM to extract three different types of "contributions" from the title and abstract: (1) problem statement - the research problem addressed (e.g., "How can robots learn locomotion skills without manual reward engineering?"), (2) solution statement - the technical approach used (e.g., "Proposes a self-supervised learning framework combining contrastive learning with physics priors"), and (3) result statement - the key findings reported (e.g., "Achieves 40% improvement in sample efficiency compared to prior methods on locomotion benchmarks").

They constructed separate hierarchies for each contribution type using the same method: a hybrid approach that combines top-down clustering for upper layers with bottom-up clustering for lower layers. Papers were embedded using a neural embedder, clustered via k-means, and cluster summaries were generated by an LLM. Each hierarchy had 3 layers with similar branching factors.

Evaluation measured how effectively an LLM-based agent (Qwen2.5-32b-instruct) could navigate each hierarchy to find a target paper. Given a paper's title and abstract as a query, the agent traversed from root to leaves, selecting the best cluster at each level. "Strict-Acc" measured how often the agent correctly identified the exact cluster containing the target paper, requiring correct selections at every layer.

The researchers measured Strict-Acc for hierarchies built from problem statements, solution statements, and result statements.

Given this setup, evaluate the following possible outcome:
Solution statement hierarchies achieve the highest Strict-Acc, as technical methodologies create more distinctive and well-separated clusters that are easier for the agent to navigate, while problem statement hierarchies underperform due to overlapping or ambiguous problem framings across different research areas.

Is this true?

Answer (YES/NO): NO